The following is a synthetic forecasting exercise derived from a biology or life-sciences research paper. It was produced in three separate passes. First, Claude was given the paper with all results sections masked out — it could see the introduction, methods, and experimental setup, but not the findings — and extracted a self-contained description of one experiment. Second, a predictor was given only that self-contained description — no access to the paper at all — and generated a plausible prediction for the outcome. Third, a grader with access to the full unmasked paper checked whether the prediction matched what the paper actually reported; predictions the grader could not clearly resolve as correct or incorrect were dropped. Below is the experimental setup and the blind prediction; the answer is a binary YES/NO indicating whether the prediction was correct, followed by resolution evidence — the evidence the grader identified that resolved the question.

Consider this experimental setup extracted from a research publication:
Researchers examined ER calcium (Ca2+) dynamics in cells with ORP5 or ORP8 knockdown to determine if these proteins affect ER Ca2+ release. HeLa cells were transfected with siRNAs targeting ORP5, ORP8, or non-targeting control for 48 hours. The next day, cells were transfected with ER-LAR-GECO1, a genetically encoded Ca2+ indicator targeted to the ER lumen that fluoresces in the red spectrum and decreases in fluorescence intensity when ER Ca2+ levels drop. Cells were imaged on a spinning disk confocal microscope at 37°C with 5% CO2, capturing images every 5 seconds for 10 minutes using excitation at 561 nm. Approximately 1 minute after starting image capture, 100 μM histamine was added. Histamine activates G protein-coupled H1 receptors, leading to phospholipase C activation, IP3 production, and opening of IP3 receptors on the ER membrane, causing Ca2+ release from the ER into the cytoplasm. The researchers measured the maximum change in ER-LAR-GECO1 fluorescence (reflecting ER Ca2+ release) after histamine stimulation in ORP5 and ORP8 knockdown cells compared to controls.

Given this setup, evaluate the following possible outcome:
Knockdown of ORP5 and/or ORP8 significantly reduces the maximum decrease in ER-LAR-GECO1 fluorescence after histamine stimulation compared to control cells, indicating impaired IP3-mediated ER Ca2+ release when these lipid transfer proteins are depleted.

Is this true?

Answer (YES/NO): NO